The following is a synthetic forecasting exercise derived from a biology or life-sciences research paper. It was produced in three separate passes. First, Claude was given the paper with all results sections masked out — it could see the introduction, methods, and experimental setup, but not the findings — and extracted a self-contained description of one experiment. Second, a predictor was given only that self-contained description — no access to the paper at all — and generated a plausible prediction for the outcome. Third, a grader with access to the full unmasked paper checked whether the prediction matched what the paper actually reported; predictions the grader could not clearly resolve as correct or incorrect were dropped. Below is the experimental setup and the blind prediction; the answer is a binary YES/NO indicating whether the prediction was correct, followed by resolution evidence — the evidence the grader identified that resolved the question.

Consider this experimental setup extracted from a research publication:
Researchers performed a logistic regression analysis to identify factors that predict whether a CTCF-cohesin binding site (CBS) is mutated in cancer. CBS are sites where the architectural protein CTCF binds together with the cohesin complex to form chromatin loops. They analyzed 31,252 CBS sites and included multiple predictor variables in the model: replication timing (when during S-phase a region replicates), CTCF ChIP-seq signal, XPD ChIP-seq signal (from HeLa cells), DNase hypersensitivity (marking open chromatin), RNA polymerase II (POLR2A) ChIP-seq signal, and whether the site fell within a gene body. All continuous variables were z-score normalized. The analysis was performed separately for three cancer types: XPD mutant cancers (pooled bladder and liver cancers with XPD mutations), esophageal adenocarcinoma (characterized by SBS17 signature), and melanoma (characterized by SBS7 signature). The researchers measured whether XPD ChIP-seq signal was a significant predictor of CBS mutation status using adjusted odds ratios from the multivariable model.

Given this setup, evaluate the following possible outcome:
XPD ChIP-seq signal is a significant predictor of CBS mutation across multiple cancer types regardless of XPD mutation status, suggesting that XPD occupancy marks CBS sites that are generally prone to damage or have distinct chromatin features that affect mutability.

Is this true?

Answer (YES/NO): NO